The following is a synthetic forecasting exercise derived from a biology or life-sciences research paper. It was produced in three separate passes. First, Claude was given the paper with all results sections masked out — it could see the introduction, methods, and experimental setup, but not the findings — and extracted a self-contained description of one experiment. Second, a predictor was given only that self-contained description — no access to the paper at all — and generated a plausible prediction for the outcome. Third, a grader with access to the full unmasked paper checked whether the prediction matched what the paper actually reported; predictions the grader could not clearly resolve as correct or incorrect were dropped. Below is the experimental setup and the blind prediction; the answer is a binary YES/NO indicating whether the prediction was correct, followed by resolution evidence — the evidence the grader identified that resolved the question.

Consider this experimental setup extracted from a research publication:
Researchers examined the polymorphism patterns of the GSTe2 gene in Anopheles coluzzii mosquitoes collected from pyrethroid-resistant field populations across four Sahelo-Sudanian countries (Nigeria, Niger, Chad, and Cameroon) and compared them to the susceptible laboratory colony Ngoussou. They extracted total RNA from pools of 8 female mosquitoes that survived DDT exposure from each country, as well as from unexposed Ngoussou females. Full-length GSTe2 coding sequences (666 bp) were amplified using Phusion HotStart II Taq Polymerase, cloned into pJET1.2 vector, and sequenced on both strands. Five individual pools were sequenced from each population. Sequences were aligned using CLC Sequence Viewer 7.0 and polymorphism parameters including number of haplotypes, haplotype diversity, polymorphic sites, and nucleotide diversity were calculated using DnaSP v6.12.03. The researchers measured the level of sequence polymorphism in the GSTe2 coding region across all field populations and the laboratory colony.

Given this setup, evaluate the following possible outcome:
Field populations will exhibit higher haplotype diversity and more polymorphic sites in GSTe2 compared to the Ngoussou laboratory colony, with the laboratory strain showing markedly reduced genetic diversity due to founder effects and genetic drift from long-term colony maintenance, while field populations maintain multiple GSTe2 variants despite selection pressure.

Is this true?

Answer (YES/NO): NO